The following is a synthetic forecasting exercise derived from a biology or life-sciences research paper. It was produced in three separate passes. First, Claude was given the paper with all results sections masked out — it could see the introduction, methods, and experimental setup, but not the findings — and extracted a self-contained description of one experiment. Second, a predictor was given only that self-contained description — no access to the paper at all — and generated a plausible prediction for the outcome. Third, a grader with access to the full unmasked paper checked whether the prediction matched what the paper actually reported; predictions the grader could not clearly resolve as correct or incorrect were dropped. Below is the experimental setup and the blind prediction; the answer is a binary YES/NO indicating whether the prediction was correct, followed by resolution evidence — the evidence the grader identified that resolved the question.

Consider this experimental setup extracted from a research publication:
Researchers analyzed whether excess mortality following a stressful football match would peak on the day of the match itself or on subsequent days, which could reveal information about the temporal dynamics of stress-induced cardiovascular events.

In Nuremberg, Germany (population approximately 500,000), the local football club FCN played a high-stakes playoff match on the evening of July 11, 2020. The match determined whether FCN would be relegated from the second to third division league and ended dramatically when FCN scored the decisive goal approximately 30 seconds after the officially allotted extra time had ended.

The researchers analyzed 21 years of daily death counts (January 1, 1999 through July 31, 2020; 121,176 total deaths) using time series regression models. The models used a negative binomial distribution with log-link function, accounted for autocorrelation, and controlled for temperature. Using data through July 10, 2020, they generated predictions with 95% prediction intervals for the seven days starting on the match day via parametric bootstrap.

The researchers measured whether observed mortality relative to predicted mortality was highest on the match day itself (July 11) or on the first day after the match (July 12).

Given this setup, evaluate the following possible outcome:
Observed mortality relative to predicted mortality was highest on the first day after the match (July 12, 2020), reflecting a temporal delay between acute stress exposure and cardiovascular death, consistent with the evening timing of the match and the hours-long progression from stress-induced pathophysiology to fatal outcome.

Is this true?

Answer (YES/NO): NO